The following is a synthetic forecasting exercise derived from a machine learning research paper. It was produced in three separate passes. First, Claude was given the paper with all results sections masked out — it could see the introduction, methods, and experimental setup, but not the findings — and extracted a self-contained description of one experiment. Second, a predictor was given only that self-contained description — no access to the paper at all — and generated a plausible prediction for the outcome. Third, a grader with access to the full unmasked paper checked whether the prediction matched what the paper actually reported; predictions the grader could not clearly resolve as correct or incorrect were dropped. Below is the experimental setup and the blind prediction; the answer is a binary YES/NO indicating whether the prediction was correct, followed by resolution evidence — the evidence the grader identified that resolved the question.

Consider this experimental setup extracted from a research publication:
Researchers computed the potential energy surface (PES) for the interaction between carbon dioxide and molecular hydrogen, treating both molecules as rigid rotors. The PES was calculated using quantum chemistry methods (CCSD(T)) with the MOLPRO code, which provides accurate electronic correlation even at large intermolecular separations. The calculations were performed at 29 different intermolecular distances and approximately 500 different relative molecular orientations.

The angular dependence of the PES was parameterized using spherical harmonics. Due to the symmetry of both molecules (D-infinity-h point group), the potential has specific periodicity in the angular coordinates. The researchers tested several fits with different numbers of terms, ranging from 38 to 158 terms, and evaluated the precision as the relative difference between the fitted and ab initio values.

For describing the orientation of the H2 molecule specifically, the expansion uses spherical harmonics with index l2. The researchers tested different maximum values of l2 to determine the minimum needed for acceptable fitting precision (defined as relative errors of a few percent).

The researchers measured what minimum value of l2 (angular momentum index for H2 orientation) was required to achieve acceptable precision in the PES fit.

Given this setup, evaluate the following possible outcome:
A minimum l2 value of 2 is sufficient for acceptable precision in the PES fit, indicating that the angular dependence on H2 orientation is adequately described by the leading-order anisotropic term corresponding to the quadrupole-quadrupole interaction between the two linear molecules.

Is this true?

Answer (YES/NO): NO